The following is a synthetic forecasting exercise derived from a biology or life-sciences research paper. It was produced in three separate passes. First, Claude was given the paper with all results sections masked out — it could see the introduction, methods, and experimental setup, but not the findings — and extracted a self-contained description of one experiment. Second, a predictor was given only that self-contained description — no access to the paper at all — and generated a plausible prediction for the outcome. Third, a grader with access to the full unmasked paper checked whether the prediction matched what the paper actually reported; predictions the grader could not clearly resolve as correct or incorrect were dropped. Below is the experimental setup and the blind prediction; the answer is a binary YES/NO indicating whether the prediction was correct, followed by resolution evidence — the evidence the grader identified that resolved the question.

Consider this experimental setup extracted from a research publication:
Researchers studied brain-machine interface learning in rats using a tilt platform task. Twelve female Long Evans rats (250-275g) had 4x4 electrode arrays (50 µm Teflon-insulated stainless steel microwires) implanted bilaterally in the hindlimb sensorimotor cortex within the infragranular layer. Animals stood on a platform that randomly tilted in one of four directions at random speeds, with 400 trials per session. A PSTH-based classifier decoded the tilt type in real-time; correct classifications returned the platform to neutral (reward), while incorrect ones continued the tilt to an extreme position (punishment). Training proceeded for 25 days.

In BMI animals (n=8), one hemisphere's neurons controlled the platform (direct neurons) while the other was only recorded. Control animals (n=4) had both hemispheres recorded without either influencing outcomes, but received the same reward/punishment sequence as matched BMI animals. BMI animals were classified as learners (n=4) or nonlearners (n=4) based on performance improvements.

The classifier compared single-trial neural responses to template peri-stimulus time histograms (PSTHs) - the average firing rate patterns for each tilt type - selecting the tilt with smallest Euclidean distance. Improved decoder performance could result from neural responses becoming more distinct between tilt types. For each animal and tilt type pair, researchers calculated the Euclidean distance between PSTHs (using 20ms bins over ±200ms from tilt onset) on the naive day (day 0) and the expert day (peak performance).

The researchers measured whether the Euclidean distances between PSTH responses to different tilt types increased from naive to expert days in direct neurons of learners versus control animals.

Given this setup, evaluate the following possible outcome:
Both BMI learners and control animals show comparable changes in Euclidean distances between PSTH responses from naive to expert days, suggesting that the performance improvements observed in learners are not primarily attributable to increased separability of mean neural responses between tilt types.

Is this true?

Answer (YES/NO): NO